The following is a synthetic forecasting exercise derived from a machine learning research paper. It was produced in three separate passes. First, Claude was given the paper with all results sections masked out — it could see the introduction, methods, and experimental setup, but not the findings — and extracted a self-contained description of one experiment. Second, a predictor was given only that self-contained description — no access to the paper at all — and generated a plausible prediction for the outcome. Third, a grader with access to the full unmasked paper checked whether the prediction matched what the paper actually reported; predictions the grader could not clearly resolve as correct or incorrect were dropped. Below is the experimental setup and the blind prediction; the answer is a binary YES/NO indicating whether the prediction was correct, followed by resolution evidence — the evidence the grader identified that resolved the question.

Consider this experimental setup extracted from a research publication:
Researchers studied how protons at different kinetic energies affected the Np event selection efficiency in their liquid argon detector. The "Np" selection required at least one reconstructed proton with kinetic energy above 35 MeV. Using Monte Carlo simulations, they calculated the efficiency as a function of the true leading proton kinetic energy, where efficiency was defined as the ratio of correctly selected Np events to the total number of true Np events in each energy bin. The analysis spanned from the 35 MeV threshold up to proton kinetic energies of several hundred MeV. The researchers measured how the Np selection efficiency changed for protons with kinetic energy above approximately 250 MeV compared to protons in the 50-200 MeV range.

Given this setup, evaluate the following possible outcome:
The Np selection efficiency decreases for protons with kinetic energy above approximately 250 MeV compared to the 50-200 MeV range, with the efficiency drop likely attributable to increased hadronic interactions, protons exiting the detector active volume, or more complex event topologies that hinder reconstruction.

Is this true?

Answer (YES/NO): YES